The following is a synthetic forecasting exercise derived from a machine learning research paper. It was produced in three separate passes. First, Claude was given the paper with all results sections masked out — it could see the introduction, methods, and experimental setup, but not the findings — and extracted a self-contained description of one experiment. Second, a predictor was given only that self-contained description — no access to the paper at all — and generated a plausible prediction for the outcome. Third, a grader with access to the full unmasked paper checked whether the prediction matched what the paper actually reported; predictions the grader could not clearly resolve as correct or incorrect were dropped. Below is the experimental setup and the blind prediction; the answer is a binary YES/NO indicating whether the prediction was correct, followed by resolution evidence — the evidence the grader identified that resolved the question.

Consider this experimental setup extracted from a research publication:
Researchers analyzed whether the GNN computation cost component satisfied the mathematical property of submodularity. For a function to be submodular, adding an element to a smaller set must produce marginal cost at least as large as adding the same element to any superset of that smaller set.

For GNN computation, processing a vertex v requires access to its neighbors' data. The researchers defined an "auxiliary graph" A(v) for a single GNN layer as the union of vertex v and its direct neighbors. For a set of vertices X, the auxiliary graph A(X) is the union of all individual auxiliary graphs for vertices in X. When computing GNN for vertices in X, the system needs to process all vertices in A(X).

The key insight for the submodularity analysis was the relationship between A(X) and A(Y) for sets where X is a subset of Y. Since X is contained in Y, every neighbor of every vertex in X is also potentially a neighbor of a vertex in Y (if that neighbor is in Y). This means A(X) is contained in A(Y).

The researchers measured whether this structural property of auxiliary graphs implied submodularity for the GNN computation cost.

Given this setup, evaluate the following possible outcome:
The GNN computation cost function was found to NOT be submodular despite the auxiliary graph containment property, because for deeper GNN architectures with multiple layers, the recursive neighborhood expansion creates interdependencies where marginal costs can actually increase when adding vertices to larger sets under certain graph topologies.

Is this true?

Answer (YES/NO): NO